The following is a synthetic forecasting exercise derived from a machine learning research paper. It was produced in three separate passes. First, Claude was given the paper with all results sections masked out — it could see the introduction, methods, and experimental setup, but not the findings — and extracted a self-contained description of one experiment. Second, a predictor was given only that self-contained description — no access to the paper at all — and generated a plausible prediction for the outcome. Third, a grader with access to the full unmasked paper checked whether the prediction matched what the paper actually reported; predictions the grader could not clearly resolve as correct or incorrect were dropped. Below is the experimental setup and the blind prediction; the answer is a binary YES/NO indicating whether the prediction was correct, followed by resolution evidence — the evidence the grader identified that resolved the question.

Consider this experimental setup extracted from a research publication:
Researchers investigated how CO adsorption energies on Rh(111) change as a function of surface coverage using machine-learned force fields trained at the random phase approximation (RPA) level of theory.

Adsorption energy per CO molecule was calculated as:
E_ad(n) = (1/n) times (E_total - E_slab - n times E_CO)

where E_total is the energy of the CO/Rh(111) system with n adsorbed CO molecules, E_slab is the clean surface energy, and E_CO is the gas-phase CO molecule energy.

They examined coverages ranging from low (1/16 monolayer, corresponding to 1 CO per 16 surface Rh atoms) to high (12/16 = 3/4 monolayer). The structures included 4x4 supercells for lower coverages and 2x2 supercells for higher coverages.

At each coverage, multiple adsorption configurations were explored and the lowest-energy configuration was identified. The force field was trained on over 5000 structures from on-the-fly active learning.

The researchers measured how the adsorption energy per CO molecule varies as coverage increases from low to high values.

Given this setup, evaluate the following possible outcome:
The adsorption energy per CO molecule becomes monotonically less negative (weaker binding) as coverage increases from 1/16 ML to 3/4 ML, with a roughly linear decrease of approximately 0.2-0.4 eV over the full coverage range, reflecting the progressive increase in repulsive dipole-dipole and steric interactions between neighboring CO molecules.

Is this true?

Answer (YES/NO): NO